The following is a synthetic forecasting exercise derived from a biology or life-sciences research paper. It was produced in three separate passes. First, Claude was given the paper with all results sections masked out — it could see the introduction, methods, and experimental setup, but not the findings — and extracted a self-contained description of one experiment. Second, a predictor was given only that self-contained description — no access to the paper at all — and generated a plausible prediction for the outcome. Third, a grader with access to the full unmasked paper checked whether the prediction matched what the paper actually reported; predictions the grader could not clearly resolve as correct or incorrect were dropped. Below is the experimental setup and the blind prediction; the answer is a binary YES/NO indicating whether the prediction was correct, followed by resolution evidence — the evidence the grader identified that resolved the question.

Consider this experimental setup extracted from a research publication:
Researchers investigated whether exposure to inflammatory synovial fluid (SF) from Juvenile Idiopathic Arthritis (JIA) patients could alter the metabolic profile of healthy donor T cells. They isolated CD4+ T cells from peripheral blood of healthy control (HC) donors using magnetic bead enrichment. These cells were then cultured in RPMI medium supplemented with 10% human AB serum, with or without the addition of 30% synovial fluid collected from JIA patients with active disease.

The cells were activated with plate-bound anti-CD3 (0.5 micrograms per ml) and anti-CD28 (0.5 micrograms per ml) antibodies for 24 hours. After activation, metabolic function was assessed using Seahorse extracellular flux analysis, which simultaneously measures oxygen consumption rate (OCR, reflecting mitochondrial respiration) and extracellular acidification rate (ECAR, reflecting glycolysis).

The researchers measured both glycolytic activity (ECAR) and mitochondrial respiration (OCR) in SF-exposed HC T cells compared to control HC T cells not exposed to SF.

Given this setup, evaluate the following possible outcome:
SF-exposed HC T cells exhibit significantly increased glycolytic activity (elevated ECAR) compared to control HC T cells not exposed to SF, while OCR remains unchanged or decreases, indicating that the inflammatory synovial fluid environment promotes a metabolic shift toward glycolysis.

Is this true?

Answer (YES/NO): YES